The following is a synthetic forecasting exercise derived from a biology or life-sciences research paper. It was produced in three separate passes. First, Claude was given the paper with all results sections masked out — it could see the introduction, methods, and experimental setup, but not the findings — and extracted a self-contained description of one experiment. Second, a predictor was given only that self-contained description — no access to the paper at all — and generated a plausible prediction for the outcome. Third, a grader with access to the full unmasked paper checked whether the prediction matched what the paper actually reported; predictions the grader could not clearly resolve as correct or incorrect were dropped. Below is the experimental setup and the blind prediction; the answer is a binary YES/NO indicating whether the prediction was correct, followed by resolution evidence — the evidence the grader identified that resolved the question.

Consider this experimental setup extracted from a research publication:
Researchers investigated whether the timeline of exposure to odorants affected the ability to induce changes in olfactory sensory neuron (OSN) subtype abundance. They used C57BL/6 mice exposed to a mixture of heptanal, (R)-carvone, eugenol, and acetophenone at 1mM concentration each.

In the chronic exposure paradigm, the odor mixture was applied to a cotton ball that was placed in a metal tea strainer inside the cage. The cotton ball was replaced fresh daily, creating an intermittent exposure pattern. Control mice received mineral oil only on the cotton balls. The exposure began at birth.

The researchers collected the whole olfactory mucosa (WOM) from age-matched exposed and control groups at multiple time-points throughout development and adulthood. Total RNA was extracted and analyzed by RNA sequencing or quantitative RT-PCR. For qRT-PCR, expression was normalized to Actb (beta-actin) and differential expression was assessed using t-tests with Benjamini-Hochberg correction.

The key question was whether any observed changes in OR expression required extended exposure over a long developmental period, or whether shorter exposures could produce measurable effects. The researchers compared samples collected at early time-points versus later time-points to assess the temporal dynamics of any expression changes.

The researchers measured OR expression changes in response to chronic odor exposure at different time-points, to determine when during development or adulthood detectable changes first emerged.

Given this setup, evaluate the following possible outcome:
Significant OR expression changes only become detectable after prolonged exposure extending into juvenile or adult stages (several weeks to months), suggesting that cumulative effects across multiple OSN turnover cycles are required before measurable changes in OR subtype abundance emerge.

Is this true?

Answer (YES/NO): NO